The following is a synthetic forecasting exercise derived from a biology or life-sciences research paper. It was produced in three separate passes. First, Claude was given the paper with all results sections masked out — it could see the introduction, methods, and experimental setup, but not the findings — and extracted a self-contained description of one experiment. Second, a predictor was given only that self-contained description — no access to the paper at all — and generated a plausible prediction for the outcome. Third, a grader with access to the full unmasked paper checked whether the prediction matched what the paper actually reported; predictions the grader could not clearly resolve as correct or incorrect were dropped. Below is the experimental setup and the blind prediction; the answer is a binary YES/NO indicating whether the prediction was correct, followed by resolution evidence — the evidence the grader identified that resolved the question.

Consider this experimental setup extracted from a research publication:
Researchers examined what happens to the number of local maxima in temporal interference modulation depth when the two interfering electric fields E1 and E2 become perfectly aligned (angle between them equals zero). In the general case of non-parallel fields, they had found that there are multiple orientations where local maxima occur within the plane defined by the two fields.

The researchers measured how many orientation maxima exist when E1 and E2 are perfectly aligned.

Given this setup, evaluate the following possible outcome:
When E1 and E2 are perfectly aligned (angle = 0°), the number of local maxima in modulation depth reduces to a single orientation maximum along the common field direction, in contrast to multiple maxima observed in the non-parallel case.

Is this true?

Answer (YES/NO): YES